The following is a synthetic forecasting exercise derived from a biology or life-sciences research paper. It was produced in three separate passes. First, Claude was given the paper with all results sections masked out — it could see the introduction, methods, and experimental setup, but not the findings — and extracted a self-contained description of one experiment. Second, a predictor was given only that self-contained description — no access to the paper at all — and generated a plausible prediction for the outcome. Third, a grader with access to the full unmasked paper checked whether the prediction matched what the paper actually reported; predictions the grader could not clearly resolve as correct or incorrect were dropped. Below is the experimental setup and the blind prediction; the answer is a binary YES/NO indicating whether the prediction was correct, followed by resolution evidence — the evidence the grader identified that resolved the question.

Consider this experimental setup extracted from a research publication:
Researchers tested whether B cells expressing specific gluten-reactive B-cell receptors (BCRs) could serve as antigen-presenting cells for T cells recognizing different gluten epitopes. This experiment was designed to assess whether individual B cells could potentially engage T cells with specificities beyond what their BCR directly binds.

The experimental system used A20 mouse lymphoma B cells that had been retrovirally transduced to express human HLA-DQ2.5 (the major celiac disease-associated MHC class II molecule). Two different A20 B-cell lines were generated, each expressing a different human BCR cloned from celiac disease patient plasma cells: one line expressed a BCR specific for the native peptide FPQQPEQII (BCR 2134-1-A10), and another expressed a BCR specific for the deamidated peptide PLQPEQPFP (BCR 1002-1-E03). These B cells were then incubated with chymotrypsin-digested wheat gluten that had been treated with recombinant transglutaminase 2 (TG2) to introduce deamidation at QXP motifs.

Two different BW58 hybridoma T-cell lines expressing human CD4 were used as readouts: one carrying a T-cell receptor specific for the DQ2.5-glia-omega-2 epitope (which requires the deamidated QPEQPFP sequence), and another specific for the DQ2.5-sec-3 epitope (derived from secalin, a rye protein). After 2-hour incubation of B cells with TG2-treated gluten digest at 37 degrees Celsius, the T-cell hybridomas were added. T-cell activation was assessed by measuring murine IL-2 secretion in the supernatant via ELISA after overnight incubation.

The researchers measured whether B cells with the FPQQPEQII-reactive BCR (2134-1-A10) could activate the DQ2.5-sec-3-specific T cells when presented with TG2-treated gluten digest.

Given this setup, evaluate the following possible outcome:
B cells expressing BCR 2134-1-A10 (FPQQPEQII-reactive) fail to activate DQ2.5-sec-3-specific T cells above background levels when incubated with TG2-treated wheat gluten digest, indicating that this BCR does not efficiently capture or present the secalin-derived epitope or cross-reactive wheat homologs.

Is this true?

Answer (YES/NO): NO